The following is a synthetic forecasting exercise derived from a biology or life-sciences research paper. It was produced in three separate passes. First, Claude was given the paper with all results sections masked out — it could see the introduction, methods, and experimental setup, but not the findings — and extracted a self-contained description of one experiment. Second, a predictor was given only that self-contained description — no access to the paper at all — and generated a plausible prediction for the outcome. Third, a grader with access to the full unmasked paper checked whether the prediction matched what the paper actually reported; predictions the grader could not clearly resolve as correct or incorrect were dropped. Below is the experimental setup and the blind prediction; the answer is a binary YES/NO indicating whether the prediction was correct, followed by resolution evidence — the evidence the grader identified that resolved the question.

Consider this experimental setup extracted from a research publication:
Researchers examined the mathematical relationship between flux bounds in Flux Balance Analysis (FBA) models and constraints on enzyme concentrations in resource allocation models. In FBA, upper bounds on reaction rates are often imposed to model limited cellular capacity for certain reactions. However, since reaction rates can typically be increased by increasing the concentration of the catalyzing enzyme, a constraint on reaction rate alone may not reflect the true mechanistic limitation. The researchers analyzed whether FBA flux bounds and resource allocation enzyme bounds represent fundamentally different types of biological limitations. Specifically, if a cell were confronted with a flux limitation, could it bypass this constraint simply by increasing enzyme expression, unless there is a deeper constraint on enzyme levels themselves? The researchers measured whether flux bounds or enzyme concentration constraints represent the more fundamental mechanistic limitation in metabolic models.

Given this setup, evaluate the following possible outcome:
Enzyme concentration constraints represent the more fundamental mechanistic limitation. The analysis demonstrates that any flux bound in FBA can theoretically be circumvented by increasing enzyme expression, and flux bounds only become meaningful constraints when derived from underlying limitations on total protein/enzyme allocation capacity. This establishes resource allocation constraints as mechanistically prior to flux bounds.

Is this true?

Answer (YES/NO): YES